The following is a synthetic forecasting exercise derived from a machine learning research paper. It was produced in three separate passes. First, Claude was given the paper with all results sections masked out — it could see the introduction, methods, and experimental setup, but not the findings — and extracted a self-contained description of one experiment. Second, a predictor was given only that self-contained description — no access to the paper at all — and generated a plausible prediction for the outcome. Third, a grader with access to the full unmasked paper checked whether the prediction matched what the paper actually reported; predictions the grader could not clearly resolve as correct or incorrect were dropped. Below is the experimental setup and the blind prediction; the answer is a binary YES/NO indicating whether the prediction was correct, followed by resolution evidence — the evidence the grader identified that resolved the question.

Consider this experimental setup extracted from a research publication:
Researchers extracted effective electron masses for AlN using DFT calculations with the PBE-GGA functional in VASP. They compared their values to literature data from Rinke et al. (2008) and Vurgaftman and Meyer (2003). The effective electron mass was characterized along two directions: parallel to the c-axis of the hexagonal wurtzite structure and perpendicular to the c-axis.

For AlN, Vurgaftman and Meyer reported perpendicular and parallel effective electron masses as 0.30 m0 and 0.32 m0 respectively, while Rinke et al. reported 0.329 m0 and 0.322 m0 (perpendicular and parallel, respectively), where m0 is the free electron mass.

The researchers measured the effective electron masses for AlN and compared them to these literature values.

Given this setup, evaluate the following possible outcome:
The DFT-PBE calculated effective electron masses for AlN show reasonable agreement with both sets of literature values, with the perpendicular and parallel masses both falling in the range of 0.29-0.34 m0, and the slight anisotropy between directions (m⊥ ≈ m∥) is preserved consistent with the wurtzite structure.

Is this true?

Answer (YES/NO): NO